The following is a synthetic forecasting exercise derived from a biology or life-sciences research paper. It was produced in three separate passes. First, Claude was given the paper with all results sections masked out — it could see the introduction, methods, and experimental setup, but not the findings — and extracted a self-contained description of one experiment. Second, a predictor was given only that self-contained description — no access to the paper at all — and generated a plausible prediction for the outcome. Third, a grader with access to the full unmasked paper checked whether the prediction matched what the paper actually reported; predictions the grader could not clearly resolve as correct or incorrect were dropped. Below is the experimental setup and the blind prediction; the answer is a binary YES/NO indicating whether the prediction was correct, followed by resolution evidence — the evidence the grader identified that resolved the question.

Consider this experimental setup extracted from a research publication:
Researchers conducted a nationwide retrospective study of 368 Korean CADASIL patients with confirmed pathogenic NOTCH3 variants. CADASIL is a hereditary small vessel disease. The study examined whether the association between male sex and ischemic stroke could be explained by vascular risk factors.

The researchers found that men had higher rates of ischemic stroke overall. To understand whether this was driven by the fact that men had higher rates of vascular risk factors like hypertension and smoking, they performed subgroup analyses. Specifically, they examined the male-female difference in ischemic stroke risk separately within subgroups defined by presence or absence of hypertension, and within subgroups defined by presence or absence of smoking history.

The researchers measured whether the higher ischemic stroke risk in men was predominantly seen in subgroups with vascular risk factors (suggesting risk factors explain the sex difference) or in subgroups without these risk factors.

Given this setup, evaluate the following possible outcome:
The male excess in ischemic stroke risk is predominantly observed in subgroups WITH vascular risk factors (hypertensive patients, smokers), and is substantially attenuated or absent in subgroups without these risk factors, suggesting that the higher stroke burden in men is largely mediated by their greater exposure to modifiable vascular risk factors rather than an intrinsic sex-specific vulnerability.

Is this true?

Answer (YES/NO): NO